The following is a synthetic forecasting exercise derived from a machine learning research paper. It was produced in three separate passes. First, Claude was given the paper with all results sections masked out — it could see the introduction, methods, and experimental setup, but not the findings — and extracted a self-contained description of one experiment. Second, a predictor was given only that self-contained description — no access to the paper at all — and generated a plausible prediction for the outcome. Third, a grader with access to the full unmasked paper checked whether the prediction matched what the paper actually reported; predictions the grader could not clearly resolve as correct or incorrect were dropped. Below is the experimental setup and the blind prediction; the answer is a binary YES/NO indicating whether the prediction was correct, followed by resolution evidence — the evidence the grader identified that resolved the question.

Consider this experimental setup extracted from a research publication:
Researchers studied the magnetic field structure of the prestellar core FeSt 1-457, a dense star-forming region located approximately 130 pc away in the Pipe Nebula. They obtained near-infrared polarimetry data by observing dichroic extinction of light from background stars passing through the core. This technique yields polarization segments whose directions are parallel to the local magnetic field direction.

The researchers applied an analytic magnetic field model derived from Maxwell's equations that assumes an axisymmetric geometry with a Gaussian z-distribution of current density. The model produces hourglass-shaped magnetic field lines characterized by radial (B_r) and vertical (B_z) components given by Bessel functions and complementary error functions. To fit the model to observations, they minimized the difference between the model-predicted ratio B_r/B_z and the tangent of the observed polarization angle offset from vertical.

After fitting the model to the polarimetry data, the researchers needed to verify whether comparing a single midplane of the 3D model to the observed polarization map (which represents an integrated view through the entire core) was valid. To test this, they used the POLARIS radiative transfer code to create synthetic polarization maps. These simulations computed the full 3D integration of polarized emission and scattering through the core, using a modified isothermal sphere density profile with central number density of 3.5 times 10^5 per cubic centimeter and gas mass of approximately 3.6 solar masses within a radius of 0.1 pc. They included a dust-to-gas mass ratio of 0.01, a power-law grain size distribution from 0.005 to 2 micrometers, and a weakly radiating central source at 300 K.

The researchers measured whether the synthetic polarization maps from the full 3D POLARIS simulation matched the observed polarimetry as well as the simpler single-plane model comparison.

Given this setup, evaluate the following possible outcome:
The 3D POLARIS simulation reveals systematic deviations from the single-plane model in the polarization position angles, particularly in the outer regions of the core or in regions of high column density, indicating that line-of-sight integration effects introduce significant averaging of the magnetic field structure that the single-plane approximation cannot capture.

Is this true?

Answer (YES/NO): NO